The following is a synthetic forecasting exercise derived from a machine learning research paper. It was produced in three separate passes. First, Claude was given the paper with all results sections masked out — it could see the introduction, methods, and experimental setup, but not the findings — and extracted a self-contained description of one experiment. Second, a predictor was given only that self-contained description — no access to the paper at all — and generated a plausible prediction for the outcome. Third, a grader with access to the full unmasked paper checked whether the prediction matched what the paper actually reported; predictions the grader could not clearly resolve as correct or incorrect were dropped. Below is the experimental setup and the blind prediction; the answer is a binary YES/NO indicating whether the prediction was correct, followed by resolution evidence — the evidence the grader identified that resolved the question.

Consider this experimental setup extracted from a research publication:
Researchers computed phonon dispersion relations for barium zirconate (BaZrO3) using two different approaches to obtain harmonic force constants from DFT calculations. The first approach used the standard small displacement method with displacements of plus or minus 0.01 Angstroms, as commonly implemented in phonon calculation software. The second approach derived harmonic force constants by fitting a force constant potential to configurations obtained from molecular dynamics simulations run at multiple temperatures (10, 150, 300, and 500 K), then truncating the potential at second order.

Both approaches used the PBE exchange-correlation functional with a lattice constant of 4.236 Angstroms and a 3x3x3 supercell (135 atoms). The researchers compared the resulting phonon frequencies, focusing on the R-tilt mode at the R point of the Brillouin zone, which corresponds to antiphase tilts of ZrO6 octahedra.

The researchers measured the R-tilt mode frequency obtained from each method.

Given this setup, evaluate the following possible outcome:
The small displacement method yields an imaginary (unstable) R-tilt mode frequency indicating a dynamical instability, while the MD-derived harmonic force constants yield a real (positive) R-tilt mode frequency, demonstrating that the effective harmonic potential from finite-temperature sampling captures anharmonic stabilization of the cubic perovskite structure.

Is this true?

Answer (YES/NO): NO